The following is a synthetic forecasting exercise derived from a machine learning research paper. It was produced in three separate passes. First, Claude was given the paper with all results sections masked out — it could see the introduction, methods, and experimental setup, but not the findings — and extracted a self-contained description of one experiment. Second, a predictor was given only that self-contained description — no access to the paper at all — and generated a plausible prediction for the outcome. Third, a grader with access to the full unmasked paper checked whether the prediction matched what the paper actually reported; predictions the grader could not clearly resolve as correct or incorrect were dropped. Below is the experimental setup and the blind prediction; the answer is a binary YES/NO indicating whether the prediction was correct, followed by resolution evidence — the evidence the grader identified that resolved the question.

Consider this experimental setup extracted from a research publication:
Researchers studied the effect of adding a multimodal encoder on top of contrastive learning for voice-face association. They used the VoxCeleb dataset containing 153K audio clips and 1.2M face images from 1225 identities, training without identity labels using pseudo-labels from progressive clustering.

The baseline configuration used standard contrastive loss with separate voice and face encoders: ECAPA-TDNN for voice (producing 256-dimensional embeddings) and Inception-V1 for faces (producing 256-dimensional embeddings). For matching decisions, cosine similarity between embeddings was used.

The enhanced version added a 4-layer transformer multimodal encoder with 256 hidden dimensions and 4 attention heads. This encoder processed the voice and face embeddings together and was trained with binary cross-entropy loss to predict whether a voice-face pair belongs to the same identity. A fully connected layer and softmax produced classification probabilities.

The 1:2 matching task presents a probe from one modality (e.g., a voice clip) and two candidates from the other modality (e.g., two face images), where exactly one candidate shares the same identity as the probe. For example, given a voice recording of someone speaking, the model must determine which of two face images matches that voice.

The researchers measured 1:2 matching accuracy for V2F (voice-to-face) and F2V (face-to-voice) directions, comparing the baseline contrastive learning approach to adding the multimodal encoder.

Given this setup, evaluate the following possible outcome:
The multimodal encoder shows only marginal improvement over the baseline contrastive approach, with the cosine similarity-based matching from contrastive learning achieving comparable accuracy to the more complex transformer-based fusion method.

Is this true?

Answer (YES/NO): NO